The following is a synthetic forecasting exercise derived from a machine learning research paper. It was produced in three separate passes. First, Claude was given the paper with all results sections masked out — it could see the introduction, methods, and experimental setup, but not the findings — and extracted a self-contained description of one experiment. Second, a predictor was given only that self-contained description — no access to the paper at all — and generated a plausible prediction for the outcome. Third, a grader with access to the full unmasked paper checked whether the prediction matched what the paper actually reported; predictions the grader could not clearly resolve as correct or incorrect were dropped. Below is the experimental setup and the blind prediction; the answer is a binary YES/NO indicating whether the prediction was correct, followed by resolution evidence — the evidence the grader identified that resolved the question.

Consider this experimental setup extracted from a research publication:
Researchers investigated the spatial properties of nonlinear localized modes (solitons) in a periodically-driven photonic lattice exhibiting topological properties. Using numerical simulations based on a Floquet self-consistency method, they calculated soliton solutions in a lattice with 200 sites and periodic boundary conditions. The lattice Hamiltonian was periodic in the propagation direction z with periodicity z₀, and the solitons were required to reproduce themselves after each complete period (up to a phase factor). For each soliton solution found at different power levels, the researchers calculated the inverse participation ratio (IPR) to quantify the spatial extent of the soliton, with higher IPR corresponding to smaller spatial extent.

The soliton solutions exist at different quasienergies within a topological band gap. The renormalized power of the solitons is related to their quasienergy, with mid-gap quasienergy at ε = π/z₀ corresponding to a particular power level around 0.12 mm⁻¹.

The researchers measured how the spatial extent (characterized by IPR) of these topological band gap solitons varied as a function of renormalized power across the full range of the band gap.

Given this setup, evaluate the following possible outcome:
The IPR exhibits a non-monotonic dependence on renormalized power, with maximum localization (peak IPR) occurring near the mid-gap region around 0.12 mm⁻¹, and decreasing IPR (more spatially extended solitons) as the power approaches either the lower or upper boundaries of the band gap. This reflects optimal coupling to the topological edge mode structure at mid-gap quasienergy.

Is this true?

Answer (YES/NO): YES